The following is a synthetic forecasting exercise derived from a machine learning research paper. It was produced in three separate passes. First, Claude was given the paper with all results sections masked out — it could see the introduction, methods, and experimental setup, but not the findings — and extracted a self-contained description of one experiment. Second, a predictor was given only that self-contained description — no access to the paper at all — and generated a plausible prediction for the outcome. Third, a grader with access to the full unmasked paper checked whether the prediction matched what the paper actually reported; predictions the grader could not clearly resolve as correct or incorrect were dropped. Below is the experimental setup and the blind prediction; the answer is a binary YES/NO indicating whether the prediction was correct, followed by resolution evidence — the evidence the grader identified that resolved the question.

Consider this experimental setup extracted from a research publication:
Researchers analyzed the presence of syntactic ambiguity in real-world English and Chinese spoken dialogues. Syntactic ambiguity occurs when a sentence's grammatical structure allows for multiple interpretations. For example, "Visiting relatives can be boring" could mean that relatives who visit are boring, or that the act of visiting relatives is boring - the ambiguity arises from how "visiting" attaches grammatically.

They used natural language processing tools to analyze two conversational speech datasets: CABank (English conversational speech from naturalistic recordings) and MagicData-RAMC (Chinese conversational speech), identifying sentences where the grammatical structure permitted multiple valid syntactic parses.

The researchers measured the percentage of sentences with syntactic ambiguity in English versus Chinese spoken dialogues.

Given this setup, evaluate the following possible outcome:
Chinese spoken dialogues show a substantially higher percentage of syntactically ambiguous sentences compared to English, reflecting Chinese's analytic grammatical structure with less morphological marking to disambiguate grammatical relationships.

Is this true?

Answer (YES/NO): NO